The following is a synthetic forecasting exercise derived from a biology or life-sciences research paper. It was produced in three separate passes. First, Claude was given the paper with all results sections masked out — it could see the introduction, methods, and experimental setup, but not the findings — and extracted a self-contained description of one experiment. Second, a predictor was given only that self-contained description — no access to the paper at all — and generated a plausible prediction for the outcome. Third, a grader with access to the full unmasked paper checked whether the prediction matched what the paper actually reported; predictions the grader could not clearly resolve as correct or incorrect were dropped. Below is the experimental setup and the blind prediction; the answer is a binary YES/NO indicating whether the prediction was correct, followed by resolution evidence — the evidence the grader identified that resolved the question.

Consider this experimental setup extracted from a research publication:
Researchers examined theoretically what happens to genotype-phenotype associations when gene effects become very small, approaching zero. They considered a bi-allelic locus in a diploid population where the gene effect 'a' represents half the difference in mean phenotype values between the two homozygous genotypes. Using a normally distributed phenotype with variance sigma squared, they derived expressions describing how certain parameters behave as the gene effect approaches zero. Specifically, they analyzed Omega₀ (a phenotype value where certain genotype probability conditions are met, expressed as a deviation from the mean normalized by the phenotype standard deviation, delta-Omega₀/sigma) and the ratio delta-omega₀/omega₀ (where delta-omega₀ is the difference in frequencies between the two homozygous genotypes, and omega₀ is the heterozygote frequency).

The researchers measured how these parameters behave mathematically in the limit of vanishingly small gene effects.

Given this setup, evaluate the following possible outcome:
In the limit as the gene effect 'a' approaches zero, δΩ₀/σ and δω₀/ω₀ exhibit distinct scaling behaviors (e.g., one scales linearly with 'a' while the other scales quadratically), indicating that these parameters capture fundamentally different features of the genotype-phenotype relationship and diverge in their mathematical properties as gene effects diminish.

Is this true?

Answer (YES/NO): NO